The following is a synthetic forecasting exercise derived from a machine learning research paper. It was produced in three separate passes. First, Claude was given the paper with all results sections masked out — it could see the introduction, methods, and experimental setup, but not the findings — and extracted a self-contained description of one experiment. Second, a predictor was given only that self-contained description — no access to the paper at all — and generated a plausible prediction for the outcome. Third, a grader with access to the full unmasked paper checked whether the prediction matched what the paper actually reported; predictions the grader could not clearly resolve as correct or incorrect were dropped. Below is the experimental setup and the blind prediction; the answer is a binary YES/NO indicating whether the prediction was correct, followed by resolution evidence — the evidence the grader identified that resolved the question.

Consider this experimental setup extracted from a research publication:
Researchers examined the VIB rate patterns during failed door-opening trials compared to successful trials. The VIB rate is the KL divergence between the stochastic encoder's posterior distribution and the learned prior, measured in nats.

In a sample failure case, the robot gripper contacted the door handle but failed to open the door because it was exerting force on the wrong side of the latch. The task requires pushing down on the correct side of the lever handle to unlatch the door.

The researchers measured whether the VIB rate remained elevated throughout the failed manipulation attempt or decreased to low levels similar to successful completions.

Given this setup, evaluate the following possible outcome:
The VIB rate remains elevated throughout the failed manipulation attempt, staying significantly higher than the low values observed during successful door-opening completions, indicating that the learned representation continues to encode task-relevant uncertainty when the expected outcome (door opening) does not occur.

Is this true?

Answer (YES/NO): YES